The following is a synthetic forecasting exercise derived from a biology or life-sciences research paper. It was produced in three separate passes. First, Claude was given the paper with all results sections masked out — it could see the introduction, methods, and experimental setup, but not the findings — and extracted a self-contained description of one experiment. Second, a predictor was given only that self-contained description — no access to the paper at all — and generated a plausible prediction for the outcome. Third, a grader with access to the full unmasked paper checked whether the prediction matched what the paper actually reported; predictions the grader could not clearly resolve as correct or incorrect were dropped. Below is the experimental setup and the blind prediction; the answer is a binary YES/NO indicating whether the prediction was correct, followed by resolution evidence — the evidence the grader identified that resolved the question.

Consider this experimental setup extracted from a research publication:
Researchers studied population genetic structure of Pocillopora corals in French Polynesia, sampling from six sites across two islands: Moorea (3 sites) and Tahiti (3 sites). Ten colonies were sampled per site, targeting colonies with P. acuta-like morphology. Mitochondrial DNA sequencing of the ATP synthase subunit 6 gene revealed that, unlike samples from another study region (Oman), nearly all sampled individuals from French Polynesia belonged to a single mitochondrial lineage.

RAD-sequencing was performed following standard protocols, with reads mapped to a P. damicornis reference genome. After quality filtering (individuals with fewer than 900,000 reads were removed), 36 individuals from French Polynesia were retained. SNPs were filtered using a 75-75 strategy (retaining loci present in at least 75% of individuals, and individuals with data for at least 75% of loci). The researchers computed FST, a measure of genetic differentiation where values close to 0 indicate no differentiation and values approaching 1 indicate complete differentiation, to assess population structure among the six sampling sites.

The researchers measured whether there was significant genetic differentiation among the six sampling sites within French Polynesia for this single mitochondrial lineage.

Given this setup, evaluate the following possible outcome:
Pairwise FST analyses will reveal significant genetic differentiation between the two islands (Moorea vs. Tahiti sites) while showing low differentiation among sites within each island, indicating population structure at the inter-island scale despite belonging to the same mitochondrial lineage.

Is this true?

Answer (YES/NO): NO